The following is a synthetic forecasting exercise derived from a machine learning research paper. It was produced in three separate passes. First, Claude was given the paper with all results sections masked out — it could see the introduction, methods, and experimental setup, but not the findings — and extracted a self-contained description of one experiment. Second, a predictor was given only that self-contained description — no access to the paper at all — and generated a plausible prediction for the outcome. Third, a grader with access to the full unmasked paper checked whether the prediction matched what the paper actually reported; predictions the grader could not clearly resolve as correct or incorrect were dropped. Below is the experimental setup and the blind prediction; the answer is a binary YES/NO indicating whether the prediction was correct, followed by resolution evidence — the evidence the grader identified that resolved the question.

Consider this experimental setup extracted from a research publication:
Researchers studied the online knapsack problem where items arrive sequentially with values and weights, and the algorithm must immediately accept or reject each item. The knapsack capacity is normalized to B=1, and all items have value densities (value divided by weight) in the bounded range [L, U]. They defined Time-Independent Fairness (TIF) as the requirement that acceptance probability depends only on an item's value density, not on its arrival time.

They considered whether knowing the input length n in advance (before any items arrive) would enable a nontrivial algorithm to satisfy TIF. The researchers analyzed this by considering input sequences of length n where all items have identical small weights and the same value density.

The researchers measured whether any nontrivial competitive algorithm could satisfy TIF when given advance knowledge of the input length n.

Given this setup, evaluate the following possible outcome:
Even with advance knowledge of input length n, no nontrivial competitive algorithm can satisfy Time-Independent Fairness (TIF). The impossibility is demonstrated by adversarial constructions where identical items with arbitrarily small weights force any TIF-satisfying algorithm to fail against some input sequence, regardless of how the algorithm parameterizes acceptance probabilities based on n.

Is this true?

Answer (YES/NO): YES